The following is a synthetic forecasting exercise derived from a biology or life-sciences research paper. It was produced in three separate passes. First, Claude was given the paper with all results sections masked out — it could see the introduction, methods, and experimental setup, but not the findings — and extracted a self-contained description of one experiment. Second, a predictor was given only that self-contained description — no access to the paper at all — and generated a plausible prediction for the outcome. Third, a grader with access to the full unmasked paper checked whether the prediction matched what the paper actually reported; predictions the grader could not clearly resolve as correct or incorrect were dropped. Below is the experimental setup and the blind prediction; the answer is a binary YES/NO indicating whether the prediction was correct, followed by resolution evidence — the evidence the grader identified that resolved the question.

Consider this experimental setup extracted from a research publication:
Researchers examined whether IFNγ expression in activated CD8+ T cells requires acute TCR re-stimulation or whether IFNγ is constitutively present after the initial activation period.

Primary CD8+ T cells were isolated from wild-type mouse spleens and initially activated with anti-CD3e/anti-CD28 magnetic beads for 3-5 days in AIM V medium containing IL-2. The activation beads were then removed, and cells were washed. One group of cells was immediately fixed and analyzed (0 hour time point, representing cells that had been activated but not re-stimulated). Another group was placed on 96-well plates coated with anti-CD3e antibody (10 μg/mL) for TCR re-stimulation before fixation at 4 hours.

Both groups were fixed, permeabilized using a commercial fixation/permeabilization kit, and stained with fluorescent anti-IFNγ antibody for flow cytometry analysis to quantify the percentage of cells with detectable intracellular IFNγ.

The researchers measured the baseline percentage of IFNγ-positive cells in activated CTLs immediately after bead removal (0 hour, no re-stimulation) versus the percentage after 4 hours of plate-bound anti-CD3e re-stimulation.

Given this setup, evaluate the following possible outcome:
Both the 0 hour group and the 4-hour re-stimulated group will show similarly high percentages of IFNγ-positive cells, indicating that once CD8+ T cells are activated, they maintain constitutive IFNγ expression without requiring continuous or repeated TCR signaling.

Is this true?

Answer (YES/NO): NO